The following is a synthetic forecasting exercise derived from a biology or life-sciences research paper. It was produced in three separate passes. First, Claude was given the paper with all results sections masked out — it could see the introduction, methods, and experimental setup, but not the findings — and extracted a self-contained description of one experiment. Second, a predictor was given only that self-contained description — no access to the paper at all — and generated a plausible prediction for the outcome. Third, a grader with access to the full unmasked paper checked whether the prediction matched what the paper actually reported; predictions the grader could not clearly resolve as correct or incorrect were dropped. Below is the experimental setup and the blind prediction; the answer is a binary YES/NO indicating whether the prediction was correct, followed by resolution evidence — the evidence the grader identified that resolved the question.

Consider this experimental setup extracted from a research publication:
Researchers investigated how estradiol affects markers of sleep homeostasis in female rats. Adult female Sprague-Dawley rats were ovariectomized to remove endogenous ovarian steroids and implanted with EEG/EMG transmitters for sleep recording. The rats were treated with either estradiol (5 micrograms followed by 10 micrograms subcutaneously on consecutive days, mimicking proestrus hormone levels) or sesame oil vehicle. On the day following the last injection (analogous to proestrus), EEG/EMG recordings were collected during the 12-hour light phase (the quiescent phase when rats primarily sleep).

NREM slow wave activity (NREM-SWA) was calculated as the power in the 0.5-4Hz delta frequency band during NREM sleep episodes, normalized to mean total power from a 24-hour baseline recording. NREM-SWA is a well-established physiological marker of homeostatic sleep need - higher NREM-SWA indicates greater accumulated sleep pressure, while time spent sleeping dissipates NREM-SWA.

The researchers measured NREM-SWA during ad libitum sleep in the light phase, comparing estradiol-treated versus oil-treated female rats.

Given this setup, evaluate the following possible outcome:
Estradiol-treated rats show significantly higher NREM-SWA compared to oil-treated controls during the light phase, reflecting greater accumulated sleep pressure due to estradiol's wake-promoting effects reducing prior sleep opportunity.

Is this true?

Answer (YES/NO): NO